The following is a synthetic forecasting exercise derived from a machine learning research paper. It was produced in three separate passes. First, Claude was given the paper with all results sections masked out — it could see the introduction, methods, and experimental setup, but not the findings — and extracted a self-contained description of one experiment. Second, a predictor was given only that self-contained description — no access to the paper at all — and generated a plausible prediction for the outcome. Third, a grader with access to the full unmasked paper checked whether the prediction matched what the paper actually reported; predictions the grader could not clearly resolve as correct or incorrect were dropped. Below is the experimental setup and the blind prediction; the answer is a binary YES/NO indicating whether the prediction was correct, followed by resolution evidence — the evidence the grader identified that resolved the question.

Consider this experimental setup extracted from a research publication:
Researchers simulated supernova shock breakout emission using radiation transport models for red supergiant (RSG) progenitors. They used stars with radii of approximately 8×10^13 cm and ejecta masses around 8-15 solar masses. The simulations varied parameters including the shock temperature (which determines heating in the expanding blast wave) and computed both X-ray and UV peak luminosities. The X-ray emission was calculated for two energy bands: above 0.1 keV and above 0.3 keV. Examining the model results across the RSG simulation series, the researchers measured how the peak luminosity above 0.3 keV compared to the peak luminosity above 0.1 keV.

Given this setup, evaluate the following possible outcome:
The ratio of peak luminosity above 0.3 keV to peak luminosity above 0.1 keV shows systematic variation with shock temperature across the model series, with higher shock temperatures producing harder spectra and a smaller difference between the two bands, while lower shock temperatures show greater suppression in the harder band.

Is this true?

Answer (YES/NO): NO